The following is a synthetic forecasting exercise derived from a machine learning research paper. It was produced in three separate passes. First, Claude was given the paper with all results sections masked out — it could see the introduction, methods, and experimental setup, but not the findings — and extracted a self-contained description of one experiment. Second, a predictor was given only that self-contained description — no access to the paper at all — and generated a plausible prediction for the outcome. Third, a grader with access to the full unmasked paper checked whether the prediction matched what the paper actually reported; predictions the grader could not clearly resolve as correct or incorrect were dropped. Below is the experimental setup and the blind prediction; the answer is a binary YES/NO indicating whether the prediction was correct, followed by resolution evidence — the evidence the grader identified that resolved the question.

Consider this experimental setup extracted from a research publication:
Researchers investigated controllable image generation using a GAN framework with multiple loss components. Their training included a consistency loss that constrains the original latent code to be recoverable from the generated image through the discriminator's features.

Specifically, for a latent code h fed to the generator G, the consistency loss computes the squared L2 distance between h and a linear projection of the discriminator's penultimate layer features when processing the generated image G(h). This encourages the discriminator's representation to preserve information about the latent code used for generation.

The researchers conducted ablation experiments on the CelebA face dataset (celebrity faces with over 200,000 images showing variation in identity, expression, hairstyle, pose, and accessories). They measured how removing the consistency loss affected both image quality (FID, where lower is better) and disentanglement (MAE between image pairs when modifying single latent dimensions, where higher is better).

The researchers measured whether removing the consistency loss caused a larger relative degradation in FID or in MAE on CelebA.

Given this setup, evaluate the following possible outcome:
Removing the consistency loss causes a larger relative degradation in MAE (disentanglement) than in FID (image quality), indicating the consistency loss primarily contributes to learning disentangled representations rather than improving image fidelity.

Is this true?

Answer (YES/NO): NO